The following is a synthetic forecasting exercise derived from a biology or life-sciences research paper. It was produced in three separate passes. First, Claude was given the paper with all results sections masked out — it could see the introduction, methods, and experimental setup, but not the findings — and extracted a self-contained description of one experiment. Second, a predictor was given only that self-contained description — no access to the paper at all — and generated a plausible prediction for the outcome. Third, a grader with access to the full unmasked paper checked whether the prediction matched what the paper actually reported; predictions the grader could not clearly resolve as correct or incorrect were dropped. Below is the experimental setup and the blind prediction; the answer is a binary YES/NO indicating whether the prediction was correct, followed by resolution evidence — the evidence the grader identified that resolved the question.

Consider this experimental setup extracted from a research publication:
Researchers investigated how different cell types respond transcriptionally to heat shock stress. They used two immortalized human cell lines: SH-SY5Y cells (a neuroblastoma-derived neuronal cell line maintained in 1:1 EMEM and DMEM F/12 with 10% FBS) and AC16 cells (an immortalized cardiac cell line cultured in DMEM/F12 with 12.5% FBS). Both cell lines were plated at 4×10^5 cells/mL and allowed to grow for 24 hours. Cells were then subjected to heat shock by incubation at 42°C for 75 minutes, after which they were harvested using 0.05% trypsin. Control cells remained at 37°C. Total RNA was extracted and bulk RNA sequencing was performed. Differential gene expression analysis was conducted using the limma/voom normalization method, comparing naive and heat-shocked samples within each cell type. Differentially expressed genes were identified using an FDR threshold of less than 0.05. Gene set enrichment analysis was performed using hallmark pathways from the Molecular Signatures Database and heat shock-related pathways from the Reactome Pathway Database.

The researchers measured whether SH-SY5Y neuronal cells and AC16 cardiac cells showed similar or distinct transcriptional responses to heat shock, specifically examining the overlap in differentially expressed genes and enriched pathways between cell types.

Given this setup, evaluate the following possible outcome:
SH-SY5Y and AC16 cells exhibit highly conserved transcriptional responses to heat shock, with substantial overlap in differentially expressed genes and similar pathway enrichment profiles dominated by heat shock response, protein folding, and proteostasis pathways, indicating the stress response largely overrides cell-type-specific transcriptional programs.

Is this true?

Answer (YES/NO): NO